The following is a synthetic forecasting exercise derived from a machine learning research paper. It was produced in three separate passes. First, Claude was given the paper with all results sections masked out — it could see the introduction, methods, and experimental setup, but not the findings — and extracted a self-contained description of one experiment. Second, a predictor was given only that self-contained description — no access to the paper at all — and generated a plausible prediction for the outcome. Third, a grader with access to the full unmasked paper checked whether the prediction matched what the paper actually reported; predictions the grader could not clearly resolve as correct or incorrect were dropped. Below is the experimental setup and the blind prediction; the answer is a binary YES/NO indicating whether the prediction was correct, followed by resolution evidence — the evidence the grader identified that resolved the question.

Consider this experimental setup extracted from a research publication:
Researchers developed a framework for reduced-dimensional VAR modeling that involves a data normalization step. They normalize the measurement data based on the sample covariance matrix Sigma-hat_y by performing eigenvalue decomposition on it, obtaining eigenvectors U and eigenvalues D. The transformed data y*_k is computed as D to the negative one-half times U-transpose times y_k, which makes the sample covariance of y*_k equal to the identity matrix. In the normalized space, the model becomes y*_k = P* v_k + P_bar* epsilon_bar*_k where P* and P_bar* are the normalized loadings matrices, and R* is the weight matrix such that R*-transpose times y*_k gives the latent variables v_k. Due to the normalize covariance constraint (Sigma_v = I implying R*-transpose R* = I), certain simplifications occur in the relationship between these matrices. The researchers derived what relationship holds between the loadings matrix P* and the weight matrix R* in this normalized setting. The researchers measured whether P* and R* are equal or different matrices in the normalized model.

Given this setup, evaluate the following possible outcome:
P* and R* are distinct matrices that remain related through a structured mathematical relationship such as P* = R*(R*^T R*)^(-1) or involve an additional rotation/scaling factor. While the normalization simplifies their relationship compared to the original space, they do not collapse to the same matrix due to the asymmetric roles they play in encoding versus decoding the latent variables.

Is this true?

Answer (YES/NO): NO